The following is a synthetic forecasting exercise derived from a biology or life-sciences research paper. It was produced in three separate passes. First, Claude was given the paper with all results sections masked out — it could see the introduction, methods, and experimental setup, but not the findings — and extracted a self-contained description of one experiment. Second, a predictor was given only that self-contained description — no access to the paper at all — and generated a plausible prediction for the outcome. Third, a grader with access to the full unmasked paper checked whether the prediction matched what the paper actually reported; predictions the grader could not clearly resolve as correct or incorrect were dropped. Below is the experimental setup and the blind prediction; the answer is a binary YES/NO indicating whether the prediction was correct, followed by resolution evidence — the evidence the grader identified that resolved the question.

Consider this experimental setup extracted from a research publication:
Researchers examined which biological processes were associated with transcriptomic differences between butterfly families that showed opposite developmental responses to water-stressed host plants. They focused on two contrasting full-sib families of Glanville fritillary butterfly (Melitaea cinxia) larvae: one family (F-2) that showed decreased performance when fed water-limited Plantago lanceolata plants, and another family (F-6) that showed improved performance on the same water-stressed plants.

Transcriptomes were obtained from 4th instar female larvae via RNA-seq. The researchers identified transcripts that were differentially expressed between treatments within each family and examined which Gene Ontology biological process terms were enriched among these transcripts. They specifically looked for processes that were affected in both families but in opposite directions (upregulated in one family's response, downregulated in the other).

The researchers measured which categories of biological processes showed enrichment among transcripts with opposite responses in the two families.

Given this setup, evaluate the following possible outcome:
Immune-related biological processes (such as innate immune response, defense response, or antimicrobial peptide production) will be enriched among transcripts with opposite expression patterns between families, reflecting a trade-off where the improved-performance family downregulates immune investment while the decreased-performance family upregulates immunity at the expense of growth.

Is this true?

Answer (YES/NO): NO